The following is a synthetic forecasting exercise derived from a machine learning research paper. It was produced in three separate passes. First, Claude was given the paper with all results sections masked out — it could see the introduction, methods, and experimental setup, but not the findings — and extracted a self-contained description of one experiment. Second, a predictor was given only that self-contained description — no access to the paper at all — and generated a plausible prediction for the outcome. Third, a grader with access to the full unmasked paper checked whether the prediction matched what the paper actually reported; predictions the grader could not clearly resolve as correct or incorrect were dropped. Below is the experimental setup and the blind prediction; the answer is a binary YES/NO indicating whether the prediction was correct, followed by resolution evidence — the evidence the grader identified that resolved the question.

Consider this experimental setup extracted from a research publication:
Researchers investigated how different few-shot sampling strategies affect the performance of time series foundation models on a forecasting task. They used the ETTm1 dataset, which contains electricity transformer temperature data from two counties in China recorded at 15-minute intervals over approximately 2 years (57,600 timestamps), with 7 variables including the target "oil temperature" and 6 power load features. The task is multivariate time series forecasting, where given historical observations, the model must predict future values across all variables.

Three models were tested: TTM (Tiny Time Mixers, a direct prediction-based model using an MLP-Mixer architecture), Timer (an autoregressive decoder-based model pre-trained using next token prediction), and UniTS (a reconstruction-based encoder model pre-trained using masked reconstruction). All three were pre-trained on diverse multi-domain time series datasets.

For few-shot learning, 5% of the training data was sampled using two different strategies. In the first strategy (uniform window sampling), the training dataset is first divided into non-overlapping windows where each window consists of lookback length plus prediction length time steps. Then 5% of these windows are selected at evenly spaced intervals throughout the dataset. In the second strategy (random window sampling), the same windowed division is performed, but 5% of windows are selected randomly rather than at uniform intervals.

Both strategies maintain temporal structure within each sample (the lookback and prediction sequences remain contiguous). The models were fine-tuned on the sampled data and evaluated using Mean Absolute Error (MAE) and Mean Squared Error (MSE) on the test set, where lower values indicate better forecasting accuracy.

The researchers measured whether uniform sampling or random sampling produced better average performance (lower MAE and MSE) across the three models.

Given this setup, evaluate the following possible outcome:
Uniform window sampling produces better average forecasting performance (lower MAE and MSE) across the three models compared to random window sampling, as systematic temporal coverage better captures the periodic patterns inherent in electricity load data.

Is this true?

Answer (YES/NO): YES